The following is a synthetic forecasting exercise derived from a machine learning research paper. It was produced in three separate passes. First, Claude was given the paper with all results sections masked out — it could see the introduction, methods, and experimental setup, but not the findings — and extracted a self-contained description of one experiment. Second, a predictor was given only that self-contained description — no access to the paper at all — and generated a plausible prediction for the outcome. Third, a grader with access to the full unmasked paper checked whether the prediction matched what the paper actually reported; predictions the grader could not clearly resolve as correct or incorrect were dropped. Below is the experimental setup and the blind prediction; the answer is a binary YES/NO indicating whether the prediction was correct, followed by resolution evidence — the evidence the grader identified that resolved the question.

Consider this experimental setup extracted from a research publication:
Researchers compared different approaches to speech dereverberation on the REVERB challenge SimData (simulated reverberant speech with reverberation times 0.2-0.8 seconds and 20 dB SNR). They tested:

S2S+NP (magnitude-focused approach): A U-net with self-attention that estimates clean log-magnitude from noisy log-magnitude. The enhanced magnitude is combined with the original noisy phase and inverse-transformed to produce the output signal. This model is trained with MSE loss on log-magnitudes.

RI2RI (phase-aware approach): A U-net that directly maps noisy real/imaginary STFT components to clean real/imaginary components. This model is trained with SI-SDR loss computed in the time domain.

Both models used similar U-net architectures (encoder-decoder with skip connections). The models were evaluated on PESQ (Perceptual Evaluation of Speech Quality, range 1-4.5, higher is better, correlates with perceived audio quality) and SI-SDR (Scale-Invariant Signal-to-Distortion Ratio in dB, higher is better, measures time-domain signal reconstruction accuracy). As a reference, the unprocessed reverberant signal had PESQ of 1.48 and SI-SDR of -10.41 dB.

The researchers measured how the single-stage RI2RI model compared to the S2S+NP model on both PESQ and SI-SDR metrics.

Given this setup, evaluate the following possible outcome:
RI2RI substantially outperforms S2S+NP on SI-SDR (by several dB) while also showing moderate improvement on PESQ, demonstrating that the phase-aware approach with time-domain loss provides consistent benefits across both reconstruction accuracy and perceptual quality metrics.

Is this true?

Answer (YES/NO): NO